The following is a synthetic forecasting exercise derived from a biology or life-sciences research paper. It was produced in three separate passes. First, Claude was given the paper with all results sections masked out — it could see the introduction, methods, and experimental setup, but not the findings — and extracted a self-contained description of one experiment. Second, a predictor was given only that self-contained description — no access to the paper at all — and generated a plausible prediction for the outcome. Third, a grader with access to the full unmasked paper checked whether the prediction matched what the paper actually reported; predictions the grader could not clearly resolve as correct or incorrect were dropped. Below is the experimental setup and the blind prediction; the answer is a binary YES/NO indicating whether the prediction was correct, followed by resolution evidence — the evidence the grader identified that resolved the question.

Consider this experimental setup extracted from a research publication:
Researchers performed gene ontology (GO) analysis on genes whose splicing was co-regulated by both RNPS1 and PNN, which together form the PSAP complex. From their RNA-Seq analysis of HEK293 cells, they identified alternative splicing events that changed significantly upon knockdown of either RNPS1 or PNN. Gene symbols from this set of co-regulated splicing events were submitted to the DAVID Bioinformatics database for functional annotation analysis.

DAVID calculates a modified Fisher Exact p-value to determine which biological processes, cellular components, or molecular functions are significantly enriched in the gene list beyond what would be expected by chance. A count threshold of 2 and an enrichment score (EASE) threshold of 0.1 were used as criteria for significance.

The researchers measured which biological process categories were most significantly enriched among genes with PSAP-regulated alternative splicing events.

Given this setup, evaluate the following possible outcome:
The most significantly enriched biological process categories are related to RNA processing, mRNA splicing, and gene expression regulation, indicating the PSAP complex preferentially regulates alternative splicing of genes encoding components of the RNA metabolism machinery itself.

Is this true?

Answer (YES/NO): NO